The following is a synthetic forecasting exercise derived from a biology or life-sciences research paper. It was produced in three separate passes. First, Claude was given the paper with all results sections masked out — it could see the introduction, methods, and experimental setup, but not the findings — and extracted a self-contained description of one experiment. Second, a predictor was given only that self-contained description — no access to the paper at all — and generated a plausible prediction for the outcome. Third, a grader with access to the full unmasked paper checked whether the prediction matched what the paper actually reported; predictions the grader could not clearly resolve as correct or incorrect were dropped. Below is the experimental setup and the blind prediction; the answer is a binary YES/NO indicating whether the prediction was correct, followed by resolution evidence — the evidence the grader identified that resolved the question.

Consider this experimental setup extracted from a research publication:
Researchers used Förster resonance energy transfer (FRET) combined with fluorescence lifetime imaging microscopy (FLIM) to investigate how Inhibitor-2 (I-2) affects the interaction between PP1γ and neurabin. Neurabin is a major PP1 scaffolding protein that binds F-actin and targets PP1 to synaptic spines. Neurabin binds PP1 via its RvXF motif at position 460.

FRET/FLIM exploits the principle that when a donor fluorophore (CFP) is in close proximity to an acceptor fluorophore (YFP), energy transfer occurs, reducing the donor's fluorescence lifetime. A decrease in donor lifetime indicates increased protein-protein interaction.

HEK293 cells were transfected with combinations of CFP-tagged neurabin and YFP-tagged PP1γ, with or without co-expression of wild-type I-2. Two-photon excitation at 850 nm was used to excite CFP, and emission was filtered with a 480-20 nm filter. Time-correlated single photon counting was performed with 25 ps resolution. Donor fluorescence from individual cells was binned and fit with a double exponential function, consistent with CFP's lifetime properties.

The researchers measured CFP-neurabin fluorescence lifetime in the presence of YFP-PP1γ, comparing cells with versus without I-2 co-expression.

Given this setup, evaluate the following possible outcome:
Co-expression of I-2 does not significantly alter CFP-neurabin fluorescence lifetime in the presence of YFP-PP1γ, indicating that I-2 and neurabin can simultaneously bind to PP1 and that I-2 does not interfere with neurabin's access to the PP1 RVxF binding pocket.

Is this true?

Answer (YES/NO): NO